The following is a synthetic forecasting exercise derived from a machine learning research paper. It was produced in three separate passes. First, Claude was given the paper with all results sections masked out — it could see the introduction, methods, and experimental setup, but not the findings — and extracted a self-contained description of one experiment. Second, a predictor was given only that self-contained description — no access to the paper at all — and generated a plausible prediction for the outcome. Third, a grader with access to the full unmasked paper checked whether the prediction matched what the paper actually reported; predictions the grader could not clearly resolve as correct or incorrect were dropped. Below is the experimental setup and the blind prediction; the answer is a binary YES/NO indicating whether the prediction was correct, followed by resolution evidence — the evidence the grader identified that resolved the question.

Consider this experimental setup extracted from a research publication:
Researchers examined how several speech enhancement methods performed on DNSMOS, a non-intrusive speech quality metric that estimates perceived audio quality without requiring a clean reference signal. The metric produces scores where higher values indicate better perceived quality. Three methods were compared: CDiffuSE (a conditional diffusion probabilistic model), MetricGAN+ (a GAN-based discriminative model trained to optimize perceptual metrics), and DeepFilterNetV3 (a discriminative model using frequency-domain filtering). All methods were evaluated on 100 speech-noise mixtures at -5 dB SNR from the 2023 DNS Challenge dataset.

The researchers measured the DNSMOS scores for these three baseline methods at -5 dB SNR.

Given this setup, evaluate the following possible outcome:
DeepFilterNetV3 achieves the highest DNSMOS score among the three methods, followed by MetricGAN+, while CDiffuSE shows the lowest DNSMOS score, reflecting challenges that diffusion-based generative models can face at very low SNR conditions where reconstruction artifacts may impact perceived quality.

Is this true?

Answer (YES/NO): YES